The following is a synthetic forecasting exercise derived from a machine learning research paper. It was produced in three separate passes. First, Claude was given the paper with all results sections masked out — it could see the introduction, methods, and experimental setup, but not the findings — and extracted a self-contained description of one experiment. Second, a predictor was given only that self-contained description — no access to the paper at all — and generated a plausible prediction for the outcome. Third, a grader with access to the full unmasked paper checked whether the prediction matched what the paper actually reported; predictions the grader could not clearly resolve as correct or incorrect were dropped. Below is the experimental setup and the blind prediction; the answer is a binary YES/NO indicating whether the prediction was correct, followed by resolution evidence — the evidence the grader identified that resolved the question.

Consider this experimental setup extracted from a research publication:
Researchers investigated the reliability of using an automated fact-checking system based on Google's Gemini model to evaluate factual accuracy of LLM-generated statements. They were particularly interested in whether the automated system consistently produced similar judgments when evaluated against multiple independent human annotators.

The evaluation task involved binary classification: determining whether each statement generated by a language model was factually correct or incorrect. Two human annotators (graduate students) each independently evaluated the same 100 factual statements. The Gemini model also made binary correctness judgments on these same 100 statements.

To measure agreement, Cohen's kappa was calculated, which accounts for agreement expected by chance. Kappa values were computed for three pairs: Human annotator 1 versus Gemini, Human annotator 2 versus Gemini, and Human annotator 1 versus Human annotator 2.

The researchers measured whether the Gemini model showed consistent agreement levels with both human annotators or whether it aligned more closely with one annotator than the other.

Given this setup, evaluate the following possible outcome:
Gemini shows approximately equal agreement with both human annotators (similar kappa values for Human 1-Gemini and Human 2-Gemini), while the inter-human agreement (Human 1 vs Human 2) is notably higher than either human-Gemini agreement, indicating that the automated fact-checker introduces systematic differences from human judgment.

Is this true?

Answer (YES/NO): YES